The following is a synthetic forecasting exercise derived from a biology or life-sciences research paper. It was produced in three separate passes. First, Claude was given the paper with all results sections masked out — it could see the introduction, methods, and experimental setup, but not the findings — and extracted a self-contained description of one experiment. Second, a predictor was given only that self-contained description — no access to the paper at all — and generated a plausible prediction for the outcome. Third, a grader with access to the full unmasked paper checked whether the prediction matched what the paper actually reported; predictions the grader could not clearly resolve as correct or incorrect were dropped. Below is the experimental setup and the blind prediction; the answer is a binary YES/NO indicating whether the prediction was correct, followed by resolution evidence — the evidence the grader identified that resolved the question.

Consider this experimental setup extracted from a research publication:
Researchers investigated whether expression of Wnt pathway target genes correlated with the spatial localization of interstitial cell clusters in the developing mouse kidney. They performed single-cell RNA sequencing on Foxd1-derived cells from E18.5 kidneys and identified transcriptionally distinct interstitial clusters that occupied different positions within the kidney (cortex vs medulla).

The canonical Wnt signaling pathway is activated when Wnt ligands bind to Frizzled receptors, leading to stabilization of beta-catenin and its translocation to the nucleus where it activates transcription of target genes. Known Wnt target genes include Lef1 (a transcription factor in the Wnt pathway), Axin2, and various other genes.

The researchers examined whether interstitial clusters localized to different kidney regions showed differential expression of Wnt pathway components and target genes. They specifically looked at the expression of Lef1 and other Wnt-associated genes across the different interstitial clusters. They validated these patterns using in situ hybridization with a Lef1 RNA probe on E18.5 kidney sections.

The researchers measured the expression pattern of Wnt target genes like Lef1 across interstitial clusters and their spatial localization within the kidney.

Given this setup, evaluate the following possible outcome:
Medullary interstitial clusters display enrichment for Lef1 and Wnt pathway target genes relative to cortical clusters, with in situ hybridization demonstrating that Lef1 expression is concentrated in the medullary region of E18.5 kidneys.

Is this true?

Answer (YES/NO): YES